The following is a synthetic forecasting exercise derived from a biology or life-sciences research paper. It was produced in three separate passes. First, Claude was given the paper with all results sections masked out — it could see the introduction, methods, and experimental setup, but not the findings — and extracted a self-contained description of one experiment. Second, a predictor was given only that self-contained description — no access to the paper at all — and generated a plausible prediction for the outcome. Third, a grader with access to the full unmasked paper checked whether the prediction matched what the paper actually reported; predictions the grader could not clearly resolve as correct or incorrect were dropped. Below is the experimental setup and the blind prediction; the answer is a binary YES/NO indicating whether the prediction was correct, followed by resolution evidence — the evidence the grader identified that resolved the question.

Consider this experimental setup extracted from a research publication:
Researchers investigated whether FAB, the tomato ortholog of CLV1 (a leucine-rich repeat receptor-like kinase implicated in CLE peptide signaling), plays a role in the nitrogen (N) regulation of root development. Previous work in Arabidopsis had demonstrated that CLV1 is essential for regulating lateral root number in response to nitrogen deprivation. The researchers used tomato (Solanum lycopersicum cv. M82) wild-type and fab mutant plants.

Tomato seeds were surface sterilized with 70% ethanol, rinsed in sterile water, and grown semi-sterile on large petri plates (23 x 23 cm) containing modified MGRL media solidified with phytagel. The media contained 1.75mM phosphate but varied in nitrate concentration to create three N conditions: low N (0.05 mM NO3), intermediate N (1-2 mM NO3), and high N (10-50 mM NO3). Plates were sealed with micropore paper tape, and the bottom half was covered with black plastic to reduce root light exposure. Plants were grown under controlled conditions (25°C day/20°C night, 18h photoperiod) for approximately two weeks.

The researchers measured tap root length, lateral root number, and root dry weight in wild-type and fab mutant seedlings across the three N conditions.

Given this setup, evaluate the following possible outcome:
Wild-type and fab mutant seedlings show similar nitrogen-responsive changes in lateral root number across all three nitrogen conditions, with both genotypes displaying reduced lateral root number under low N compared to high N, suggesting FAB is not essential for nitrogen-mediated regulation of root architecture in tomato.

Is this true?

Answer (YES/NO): YES